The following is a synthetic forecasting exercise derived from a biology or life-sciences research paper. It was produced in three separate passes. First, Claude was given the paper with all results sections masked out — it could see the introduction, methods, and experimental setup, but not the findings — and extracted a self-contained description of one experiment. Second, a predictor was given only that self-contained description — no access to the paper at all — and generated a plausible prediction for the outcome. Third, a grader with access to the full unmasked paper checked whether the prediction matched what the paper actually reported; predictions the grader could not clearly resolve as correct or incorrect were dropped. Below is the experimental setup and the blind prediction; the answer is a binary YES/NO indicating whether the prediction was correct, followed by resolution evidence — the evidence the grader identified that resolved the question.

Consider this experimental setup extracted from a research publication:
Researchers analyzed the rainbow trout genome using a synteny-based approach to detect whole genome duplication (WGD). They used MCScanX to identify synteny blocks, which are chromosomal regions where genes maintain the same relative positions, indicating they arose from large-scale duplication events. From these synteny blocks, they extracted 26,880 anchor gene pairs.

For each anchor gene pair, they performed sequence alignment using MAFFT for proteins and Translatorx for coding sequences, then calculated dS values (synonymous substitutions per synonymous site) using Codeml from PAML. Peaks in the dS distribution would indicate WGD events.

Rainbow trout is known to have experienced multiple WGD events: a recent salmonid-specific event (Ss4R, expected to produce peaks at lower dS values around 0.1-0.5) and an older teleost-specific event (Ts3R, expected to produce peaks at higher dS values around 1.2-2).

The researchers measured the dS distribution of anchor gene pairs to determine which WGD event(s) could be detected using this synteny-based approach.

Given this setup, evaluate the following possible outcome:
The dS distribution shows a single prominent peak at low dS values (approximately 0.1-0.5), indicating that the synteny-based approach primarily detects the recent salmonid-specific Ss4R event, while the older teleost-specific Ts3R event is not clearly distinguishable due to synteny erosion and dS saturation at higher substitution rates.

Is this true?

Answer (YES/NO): YES